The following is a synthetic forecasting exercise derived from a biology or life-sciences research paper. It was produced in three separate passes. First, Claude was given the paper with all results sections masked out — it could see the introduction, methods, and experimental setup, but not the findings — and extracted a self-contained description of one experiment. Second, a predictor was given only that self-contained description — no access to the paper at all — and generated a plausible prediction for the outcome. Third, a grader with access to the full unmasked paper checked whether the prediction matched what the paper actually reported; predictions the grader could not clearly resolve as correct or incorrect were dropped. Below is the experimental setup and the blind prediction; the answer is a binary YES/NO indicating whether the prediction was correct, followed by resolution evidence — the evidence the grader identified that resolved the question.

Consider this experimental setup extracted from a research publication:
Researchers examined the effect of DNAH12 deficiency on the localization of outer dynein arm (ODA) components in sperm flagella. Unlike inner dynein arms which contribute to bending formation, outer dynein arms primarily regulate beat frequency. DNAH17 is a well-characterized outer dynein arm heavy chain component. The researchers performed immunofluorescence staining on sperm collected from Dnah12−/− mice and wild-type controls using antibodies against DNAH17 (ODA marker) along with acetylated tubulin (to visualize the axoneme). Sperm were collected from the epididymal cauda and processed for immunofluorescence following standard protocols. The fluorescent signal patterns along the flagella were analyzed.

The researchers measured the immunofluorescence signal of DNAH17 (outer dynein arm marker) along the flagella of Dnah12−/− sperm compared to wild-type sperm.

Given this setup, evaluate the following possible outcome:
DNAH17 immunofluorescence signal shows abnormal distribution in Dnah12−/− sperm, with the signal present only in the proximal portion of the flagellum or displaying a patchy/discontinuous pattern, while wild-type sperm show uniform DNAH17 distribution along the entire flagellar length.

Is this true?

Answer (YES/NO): NO